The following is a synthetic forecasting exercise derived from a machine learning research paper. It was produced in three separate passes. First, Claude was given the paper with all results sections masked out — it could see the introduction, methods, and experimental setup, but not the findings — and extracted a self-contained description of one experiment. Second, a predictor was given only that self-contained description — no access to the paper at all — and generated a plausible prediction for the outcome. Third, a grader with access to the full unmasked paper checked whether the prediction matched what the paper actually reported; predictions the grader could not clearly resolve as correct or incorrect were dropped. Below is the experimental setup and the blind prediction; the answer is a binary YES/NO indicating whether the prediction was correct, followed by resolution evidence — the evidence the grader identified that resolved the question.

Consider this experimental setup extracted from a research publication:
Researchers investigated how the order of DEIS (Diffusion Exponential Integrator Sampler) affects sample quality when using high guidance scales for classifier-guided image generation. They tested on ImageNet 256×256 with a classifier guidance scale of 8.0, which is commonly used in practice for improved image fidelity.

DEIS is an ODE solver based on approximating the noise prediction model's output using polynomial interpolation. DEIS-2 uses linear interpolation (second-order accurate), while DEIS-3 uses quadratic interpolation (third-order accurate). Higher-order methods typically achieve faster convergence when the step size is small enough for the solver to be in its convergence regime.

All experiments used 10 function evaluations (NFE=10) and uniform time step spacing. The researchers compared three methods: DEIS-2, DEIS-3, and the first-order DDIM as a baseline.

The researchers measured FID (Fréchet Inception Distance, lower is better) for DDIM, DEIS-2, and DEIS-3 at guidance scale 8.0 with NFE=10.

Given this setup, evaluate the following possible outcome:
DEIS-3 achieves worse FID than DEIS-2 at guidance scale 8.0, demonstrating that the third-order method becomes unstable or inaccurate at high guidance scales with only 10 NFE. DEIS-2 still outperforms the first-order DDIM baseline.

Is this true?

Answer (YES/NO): NO